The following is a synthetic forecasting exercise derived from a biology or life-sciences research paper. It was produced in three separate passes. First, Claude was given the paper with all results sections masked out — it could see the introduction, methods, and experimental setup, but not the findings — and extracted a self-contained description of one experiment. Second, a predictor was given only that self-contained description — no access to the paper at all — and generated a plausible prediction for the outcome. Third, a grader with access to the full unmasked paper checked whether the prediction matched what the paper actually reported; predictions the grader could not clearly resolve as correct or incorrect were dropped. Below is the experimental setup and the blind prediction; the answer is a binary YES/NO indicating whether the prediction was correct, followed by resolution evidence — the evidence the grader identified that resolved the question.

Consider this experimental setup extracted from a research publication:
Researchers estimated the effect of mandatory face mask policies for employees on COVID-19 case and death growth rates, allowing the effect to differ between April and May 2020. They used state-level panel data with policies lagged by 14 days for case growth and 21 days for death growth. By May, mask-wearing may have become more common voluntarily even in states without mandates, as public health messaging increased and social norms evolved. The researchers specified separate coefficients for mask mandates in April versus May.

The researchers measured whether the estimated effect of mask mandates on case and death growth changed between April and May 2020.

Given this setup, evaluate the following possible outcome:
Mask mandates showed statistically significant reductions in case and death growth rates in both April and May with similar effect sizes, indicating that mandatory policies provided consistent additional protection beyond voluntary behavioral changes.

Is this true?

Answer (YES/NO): NO